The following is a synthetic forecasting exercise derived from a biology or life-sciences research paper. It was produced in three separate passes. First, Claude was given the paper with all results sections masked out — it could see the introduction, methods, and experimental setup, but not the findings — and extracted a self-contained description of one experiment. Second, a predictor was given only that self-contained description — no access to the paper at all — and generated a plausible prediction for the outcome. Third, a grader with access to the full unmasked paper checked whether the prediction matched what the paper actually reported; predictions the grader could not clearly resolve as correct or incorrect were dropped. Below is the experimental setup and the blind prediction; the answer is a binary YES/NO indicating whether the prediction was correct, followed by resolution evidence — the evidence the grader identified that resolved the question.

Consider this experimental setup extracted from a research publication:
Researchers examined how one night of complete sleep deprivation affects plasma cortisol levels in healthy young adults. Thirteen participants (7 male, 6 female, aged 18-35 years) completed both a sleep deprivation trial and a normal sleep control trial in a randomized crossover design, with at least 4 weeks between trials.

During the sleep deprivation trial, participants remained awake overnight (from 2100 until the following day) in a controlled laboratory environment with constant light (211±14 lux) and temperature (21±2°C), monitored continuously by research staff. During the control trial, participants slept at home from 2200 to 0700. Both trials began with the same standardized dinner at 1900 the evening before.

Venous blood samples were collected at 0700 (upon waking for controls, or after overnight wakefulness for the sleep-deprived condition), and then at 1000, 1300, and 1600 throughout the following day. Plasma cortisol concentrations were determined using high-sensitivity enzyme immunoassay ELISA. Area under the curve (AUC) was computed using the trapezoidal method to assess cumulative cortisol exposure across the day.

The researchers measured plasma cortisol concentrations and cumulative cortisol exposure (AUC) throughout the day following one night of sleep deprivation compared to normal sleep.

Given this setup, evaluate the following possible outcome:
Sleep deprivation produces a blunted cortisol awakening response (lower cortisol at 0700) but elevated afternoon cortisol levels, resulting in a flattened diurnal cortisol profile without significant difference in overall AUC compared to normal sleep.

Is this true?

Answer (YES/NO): NO